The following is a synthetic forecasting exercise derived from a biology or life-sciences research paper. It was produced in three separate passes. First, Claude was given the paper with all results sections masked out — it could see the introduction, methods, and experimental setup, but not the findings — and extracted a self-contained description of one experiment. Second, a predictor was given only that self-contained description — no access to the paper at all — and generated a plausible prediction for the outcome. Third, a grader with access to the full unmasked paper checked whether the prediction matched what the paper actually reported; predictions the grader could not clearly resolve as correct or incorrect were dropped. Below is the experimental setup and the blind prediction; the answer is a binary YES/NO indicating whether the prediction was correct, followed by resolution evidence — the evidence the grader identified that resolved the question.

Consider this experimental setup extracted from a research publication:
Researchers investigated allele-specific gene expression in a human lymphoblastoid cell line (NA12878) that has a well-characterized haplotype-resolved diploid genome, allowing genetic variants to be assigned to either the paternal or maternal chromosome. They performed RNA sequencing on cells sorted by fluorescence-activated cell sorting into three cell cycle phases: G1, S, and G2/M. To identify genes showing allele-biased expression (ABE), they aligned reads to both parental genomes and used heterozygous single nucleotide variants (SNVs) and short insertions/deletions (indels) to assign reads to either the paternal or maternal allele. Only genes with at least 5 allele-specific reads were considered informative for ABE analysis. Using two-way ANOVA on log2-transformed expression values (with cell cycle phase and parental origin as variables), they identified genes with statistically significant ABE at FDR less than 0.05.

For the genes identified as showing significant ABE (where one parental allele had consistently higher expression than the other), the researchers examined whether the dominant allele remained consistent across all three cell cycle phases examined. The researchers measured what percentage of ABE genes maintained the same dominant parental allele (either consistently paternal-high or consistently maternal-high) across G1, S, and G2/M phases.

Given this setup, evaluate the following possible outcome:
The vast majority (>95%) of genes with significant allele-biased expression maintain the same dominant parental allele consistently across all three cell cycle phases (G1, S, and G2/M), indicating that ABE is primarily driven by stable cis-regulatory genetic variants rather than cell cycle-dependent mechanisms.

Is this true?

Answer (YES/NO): YES